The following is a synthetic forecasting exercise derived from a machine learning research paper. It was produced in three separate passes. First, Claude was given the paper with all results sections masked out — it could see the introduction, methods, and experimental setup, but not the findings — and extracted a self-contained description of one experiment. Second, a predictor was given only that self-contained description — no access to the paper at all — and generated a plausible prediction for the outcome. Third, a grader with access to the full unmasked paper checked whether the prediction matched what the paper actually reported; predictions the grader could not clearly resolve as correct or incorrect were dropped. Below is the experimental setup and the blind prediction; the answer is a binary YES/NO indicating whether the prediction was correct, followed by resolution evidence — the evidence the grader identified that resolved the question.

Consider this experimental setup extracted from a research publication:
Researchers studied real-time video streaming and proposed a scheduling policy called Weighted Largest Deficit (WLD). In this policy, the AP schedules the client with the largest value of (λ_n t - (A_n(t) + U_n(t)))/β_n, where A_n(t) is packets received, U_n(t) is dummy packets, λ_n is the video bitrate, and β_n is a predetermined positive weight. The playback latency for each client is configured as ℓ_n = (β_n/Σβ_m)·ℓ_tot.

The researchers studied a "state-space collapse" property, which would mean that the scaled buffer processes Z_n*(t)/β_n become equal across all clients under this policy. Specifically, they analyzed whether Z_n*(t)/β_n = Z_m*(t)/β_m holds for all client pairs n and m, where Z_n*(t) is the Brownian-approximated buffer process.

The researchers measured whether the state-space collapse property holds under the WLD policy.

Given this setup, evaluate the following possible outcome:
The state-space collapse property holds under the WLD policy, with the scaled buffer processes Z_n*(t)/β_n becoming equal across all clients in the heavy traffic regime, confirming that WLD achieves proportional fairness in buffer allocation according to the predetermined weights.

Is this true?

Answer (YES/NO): YES